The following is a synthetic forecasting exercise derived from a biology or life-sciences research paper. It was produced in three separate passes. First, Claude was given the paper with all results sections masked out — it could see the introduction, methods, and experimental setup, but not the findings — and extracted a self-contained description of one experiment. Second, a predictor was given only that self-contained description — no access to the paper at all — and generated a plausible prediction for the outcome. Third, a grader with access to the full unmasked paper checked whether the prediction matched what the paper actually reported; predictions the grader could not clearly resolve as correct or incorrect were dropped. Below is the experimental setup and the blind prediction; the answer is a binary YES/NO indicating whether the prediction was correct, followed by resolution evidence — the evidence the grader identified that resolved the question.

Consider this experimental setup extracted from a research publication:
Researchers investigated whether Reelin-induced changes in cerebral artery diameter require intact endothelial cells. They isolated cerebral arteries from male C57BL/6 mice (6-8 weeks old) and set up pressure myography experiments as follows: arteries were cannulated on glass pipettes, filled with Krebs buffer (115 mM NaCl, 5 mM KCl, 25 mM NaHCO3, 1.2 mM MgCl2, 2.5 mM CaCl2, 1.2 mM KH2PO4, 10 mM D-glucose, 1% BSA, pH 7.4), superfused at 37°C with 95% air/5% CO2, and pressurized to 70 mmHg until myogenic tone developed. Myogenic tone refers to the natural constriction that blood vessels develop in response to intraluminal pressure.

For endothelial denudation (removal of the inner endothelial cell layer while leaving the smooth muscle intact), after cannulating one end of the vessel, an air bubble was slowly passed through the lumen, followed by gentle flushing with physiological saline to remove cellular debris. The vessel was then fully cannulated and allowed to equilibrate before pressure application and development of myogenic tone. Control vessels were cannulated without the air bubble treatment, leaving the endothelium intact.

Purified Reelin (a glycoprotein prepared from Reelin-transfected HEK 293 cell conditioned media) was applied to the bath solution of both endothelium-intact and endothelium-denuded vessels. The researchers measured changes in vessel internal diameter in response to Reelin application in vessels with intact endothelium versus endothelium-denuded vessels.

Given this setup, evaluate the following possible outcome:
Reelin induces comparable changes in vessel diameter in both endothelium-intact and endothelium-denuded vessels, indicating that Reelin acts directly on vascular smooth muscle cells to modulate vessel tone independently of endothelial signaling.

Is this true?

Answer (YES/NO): NO